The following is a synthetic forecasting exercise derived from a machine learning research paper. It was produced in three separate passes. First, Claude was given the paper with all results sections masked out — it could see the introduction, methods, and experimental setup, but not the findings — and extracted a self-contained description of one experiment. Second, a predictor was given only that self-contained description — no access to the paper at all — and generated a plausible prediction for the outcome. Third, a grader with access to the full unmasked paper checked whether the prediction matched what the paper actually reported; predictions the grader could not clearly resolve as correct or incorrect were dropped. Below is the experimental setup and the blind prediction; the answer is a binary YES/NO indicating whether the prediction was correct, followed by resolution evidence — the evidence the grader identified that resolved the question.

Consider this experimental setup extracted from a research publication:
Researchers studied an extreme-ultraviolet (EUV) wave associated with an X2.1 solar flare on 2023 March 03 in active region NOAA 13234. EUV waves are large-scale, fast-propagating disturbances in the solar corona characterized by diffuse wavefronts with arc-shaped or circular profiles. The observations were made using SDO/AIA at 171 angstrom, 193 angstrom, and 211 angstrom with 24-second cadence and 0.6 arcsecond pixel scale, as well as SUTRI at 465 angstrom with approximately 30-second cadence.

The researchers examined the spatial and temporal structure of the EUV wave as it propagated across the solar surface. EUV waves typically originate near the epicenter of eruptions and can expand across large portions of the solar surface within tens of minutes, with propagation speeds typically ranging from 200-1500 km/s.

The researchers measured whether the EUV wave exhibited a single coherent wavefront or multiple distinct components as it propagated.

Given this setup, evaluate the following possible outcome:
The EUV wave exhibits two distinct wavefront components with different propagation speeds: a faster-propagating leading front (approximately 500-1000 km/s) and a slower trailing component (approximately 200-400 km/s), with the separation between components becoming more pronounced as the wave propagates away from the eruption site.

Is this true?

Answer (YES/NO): NO